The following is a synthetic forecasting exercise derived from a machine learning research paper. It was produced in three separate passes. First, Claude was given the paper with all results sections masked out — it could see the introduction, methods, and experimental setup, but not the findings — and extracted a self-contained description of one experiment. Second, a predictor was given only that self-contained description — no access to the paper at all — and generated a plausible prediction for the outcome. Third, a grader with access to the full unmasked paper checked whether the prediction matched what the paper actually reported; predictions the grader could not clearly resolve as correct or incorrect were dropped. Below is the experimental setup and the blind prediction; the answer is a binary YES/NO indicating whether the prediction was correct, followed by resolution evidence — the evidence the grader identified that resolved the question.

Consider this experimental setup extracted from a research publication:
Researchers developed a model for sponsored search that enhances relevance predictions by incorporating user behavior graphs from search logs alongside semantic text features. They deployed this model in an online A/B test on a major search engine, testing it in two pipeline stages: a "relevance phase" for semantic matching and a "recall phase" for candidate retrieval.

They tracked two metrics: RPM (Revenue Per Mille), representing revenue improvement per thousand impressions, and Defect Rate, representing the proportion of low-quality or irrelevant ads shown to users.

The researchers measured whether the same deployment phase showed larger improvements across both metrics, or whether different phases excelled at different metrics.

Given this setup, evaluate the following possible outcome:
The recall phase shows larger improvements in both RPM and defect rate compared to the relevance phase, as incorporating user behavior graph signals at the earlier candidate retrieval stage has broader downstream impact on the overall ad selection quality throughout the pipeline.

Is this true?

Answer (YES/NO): NO